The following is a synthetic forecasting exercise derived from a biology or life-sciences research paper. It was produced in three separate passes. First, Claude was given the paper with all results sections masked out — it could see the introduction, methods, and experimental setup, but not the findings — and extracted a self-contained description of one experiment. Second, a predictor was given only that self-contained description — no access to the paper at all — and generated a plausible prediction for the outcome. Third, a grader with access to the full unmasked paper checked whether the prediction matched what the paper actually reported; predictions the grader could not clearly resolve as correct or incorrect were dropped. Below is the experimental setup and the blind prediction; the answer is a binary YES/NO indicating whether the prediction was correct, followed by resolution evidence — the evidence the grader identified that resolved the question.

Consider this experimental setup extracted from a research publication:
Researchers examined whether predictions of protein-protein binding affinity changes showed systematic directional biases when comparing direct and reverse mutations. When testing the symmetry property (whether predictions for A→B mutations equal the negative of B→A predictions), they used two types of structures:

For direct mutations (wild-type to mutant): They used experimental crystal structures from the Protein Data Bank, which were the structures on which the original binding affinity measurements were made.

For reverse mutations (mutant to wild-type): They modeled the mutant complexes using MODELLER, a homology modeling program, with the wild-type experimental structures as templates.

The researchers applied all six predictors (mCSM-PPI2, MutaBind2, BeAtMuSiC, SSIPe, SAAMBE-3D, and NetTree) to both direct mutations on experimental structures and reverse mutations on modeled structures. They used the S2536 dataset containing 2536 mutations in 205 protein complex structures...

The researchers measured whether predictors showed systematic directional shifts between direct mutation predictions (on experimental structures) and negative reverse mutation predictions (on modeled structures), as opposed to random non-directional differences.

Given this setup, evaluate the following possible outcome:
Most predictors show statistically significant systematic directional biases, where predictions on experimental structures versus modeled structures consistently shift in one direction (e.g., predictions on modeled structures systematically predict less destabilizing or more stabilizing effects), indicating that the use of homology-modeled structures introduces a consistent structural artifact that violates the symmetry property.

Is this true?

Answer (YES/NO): NO